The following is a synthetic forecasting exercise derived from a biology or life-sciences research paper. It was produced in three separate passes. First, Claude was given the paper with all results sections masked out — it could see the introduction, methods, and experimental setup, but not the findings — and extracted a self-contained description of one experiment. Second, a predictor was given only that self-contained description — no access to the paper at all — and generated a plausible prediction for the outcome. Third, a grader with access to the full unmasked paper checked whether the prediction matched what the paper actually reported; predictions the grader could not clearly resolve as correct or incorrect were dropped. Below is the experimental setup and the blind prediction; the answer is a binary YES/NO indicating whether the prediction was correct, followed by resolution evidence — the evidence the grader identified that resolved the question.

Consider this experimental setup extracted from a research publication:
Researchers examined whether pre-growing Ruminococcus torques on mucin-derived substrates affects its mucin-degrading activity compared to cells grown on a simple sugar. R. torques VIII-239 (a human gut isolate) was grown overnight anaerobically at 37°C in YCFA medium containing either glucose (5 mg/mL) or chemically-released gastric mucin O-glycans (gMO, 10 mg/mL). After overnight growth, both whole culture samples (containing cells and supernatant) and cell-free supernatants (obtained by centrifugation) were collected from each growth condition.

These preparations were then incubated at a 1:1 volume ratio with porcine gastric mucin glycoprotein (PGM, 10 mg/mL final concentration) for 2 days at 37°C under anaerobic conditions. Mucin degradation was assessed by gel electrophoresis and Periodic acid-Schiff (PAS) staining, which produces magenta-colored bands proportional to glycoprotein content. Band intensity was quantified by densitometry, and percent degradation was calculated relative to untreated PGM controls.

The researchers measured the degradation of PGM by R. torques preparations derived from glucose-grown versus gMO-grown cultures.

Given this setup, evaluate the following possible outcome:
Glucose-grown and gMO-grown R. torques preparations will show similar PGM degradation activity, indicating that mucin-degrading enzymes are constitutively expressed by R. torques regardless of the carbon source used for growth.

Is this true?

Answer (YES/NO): NO